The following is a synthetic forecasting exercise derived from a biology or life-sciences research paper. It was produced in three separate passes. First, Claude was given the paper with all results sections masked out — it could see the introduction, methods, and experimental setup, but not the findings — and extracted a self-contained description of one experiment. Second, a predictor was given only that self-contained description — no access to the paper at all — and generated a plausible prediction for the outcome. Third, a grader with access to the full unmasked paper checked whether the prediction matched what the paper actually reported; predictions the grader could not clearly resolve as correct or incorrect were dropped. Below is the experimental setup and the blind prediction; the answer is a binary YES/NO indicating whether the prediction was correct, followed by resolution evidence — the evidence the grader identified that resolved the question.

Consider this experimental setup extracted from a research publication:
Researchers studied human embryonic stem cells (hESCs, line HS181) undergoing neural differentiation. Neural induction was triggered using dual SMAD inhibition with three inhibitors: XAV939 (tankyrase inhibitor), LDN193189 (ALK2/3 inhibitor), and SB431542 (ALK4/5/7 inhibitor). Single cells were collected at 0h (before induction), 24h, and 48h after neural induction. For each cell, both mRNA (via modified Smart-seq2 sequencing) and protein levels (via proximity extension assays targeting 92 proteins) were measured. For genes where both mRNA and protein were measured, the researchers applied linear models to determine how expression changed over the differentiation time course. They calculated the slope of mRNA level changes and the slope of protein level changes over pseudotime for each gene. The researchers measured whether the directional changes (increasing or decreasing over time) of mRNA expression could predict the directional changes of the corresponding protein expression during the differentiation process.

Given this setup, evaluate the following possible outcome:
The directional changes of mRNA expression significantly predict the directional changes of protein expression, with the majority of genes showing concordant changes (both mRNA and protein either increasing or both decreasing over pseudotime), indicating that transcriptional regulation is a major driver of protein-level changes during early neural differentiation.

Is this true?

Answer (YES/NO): NO